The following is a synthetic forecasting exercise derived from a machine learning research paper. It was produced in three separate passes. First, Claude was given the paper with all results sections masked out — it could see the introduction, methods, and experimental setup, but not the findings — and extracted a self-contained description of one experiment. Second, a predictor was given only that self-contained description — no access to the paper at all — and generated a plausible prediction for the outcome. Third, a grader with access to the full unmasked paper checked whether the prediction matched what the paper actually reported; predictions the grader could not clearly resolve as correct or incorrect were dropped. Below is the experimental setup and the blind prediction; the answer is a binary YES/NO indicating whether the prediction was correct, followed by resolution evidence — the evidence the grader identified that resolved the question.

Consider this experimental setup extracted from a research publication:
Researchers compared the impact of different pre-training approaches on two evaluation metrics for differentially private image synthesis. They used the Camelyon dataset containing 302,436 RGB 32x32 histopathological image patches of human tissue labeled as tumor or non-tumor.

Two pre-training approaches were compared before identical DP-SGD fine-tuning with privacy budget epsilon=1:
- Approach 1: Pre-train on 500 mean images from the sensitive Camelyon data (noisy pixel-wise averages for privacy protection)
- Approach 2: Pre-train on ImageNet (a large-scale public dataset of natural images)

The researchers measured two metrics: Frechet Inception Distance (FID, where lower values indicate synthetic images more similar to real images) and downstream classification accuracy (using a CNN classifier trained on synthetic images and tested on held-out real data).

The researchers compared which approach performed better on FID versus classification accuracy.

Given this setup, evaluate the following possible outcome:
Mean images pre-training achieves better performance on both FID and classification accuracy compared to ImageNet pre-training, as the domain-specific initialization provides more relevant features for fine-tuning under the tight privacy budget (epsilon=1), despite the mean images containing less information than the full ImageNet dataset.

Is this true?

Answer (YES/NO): NO